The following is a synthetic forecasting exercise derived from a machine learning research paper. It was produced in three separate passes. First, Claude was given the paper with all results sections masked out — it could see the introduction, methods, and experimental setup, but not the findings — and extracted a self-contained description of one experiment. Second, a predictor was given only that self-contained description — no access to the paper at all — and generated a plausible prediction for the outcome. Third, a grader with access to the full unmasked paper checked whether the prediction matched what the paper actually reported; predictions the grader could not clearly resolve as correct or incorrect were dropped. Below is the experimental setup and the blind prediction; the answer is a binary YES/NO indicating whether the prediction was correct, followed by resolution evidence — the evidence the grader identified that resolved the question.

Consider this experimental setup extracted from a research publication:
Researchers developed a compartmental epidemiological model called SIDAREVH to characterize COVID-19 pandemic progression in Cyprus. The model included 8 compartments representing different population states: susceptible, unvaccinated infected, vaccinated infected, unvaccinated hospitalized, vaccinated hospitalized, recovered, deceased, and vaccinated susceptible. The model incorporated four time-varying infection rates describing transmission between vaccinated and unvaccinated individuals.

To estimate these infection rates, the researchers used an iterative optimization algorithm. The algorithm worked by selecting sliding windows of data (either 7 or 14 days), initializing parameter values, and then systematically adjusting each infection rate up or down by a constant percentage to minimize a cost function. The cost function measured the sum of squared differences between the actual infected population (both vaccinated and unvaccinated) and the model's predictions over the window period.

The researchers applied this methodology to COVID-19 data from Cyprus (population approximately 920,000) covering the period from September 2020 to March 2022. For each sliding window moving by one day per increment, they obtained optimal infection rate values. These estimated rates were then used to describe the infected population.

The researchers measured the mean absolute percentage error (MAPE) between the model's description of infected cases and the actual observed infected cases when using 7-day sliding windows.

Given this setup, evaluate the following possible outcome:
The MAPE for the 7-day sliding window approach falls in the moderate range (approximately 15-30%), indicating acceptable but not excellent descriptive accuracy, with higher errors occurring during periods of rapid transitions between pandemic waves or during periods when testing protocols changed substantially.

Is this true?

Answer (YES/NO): NO